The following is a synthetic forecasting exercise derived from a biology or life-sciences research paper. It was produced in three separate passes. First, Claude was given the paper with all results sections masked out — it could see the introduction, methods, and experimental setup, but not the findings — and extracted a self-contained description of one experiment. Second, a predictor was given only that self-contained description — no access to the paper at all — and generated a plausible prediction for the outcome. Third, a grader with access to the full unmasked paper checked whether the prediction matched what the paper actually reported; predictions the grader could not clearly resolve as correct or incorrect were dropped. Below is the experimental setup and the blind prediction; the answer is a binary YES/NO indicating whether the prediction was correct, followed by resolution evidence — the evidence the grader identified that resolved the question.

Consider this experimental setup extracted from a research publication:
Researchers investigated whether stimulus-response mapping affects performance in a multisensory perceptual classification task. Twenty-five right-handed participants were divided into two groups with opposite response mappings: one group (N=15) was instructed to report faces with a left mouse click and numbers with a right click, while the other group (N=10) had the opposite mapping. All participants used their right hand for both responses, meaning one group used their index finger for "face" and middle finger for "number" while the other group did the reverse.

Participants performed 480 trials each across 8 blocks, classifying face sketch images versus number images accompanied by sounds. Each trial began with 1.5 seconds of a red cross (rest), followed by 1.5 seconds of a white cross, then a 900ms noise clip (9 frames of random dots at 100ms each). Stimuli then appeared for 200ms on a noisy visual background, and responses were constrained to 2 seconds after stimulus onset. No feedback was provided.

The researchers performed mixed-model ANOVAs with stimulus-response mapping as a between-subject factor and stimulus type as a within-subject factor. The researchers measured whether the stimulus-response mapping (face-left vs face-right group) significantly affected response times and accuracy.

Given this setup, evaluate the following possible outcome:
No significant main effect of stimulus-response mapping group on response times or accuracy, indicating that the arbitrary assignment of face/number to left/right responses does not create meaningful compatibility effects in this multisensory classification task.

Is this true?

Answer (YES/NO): YES